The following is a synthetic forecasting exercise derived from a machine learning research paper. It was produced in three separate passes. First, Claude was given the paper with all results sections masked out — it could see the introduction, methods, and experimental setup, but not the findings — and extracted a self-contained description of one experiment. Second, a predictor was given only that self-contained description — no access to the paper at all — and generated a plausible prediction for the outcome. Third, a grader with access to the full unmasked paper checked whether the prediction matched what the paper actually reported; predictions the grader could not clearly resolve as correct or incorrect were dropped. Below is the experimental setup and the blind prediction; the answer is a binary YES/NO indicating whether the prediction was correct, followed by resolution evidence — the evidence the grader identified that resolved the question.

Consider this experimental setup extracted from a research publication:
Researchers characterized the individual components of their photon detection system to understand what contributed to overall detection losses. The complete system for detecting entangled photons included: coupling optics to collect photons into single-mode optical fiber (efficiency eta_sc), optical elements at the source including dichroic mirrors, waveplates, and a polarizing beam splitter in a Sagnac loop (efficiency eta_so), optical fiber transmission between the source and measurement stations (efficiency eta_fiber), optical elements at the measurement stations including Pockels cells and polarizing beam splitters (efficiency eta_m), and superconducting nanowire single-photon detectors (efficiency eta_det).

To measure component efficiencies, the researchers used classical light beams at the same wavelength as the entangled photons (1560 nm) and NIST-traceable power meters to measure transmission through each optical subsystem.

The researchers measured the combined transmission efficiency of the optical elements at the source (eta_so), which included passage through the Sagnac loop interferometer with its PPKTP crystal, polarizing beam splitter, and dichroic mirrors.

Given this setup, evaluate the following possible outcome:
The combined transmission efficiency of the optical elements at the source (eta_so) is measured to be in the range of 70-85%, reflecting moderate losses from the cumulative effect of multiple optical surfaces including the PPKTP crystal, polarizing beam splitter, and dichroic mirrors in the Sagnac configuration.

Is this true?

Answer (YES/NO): NO